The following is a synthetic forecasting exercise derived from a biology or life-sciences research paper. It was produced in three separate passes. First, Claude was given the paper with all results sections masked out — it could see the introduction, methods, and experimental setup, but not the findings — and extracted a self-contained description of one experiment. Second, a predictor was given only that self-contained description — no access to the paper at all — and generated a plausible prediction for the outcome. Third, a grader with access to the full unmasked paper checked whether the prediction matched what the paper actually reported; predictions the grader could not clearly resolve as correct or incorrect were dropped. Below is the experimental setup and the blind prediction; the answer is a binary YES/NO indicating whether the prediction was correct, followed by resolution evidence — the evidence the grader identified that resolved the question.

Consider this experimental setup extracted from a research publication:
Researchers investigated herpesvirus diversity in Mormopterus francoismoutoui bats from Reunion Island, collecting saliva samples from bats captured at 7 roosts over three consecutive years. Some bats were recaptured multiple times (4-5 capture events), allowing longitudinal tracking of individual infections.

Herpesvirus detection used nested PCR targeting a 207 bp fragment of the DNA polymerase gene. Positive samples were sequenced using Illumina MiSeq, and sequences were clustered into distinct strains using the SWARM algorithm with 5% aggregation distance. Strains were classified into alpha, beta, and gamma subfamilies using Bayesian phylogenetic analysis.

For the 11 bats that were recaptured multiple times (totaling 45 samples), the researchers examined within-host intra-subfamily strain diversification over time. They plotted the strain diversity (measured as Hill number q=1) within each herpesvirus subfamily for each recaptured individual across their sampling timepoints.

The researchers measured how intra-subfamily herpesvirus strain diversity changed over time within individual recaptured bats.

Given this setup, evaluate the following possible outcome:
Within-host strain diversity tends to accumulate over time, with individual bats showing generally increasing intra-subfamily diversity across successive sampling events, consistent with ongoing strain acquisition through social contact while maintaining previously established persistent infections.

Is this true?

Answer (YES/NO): NO